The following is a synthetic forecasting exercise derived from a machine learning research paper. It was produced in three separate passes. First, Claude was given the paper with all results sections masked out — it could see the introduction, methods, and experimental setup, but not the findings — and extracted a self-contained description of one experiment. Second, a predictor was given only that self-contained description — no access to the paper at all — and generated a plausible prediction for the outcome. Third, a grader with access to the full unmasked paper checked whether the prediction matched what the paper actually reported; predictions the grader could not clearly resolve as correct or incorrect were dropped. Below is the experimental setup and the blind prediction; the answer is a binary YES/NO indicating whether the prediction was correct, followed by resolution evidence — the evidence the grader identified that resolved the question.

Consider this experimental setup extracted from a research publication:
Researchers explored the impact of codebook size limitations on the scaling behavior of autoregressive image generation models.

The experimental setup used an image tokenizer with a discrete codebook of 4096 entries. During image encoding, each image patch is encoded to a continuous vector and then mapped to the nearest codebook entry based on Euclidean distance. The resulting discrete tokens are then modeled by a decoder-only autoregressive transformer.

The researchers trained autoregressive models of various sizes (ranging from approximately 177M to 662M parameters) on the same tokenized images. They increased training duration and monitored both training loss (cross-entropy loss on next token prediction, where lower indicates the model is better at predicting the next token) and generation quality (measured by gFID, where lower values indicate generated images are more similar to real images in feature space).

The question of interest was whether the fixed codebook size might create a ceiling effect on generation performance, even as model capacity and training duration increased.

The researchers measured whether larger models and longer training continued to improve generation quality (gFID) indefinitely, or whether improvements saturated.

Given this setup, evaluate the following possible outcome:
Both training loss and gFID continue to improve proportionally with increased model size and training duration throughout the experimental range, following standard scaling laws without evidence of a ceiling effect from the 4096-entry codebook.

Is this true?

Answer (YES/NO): NO